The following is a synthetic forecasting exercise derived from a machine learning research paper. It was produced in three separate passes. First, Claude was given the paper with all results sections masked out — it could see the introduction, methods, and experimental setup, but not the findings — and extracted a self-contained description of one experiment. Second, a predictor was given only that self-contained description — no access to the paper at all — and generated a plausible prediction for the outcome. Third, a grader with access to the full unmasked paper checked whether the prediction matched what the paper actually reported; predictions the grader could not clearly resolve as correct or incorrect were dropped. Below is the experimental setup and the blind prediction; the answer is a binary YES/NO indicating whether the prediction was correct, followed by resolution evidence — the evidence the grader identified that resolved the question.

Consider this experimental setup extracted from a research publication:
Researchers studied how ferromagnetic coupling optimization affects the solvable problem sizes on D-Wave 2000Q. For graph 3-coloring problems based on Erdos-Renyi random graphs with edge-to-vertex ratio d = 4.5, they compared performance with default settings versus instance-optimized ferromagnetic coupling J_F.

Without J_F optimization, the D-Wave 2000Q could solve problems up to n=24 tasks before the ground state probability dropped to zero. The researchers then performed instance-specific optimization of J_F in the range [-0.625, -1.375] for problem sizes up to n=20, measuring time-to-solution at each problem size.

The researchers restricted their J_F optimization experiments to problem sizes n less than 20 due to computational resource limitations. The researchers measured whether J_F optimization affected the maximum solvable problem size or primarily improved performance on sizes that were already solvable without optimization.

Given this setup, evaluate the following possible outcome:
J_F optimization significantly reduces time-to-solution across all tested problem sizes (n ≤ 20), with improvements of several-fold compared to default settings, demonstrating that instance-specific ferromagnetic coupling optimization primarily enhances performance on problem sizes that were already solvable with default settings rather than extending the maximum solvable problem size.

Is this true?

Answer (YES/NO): NO